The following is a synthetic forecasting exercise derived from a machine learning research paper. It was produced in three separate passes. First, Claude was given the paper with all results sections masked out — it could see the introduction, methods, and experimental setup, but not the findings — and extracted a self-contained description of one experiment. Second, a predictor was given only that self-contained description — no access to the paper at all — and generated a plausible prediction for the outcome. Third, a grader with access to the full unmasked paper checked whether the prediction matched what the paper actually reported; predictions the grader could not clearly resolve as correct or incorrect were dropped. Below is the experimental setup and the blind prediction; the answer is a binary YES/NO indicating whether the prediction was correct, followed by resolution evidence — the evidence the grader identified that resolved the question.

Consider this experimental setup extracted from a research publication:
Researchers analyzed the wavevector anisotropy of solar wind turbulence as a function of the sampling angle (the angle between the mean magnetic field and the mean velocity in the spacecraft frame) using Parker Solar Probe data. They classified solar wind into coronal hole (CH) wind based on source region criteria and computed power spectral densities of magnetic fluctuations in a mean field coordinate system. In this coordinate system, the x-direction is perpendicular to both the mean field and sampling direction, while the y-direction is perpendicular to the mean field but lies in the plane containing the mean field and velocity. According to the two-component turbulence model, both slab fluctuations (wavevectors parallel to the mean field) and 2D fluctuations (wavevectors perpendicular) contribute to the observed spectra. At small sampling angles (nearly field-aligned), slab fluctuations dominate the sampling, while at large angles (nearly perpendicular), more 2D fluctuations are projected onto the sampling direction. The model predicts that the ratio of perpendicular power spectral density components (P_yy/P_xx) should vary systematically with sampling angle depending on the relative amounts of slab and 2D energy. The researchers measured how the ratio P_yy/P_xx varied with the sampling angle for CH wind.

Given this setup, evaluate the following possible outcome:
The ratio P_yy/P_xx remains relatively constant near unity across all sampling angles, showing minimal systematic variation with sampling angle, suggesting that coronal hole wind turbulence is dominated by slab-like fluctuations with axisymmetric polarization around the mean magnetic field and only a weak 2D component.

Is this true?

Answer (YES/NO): NO